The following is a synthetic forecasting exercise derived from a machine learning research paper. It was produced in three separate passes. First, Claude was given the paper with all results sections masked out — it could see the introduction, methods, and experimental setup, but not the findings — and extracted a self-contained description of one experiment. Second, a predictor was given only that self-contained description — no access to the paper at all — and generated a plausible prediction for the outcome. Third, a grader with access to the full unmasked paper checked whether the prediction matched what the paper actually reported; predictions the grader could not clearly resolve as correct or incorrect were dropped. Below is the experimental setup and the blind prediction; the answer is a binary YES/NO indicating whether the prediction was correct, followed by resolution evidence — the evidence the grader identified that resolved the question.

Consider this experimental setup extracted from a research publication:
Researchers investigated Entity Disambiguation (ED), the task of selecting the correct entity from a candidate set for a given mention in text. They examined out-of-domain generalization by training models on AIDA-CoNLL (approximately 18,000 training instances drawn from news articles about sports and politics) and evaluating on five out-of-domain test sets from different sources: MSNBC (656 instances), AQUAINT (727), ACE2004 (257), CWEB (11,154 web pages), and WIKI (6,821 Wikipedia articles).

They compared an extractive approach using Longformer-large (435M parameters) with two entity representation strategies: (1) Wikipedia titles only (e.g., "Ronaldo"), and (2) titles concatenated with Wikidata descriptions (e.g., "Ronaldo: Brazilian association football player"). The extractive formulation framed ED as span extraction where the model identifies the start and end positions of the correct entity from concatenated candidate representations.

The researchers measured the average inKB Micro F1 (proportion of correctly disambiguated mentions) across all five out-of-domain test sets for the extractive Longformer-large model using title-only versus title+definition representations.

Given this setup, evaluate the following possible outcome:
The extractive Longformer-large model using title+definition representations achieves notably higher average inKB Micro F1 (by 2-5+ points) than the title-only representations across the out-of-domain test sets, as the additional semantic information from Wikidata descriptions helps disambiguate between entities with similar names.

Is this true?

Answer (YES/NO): NO